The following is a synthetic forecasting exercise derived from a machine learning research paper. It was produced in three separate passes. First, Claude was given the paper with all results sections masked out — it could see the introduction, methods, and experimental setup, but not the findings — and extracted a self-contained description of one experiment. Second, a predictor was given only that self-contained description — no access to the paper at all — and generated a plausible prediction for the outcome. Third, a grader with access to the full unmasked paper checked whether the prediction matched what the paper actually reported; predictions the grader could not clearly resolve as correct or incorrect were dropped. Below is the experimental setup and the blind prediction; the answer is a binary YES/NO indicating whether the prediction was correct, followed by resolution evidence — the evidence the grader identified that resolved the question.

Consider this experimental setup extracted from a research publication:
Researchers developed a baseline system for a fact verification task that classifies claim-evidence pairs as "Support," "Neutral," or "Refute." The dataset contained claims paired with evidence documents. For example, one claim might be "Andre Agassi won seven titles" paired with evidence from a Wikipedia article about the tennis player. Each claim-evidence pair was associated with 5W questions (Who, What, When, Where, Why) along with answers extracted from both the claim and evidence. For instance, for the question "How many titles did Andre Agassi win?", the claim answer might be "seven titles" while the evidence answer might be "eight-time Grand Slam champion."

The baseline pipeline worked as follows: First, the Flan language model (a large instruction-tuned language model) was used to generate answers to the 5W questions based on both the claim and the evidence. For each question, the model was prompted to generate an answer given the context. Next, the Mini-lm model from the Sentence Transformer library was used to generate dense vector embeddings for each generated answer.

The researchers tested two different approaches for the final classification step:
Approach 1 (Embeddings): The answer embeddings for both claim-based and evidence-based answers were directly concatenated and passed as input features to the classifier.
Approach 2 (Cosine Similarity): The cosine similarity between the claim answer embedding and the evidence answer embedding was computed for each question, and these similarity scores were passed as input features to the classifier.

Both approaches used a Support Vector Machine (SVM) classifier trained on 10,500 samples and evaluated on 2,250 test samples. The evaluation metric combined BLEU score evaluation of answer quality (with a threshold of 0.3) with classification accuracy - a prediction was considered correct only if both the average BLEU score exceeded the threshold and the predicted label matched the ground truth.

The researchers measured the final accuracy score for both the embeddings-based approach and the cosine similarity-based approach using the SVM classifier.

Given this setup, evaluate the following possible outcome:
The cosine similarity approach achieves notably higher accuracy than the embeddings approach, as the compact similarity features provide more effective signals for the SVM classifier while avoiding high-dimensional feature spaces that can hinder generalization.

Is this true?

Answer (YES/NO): YES